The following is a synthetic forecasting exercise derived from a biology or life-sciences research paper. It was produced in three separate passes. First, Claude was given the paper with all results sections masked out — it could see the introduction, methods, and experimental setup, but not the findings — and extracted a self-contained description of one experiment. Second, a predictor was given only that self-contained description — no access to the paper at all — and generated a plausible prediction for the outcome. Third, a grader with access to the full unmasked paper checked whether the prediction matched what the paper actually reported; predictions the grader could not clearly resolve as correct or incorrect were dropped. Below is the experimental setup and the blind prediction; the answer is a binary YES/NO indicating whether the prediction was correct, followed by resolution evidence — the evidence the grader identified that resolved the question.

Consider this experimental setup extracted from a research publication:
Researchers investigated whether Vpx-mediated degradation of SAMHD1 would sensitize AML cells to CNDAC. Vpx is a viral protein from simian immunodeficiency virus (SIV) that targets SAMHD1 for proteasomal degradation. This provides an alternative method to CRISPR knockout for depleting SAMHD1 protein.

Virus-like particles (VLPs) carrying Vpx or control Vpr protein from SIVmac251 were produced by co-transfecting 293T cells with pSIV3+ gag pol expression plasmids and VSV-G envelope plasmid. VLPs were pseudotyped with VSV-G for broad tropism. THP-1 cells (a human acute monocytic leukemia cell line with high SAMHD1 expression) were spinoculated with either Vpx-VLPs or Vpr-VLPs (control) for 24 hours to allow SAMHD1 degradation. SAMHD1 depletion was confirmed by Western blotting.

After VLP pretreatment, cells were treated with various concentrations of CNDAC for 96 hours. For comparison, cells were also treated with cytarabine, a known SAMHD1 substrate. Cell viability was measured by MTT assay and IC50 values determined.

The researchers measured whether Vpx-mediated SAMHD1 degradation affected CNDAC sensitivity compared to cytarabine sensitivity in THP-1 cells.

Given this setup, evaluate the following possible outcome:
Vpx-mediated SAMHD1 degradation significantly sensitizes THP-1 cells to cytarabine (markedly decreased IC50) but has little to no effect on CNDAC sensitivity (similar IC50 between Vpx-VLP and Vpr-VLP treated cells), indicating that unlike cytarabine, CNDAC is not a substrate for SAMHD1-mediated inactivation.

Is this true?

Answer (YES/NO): NO